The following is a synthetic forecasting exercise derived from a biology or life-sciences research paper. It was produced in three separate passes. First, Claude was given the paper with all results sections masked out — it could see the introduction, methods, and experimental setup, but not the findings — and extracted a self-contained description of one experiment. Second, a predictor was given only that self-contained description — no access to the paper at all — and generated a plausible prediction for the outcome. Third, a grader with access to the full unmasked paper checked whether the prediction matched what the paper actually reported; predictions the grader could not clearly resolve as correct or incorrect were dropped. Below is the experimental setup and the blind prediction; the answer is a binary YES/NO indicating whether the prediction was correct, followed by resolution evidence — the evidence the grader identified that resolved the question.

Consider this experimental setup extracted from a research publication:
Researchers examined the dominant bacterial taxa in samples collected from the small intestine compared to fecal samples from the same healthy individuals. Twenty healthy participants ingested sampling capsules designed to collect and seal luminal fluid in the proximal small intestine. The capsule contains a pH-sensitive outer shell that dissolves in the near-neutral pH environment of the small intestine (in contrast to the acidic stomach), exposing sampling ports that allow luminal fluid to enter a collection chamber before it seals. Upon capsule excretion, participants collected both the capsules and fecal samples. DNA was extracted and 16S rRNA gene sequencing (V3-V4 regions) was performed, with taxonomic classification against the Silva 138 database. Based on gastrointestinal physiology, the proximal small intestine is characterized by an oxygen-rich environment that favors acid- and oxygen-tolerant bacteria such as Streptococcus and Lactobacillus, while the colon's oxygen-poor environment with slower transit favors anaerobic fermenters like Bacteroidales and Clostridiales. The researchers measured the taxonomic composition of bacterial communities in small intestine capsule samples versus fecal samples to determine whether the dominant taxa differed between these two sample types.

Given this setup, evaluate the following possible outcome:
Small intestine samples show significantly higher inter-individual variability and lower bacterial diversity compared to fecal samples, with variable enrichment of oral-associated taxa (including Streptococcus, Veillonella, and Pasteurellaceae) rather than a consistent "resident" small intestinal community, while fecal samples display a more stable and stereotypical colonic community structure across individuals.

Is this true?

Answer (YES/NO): NO